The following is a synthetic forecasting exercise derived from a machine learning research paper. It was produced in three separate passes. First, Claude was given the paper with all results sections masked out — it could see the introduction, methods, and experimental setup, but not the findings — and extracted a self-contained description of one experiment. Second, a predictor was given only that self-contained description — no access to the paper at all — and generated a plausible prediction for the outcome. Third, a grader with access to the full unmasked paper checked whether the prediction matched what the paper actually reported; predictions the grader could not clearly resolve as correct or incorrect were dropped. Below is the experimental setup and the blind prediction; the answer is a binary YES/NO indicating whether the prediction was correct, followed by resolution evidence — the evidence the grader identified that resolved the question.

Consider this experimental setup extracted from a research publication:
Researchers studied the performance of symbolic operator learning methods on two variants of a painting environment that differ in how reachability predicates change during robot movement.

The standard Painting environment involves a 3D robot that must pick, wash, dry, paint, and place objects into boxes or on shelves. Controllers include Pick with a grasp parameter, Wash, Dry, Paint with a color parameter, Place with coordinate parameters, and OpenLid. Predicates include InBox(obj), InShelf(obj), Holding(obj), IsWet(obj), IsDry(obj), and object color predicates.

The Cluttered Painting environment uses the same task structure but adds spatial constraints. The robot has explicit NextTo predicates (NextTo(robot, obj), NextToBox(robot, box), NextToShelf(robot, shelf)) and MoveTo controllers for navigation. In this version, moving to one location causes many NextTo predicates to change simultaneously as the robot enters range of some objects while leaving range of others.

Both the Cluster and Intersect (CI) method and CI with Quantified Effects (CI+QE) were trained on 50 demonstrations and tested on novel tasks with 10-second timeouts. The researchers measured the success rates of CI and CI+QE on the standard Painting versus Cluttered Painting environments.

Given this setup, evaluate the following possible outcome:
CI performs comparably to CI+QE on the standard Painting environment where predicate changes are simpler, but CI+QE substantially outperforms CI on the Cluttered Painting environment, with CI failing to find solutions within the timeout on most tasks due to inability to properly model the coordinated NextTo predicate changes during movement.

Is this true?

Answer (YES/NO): NO